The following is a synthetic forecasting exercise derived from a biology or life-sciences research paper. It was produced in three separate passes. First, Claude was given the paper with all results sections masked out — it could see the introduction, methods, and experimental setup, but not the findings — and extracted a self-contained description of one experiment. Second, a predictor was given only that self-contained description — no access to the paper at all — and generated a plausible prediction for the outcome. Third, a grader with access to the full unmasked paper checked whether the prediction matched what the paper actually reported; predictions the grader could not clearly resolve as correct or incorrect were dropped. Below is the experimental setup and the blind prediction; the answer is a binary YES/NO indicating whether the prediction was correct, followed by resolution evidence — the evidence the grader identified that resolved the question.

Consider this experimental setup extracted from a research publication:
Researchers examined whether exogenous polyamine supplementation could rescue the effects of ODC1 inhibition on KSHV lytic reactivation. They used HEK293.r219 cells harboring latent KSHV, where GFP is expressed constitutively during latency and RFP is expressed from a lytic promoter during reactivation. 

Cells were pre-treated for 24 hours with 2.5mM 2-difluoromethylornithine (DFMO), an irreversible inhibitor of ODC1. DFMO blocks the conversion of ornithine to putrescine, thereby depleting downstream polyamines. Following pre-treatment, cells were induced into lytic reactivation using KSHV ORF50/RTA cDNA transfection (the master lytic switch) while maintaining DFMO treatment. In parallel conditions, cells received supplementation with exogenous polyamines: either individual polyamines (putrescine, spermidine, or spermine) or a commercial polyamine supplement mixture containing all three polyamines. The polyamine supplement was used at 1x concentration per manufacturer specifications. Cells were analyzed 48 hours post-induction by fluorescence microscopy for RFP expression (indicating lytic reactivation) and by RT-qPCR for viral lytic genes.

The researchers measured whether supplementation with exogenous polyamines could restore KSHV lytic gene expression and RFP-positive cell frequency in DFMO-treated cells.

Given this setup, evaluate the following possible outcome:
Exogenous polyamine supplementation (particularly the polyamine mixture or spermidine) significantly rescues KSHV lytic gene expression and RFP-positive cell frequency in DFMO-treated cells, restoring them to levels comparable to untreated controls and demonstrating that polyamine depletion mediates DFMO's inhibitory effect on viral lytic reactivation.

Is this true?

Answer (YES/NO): YES